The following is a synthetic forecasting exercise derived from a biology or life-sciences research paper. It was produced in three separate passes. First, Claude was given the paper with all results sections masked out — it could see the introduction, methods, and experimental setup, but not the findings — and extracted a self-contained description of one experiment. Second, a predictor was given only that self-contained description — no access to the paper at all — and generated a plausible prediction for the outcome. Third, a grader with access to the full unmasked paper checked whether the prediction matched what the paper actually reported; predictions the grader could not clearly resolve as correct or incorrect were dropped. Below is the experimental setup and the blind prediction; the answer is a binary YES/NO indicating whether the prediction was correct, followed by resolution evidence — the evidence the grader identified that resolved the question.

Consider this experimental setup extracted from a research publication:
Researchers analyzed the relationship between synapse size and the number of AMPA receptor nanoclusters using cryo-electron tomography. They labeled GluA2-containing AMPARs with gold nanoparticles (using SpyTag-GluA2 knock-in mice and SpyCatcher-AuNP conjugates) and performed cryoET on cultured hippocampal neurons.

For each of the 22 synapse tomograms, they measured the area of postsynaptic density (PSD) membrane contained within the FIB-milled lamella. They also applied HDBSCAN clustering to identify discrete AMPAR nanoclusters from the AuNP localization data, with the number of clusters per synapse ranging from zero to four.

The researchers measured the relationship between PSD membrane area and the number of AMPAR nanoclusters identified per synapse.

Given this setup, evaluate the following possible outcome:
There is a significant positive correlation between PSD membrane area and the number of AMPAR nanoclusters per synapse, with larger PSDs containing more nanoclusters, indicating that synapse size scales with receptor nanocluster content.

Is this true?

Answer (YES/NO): YES